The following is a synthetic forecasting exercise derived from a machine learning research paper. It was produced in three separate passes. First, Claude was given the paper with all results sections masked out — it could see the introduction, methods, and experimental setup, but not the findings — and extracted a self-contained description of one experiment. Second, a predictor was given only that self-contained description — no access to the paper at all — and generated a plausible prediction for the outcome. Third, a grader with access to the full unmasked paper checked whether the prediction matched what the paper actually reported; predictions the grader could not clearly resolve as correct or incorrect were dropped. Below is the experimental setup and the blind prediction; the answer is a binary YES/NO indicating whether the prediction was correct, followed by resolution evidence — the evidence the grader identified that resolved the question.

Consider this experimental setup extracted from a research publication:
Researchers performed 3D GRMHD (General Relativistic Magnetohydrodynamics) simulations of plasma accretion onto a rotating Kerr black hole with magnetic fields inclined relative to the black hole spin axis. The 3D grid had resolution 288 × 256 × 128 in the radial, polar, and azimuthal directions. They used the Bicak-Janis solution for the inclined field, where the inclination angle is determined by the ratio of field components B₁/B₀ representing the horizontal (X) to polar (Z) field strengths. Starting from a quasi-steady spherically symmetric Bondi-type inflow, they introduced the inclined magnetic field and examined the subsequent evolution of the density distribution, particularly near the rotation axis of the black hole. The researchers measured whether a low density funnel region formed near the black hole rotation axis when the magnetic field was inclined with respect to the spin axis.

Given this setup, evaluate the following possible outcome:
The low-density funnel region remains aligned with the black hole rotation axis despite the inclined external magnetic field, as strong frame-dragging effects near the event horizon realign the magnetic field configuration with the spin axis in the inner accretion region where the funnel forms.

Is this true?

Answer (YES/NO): YES